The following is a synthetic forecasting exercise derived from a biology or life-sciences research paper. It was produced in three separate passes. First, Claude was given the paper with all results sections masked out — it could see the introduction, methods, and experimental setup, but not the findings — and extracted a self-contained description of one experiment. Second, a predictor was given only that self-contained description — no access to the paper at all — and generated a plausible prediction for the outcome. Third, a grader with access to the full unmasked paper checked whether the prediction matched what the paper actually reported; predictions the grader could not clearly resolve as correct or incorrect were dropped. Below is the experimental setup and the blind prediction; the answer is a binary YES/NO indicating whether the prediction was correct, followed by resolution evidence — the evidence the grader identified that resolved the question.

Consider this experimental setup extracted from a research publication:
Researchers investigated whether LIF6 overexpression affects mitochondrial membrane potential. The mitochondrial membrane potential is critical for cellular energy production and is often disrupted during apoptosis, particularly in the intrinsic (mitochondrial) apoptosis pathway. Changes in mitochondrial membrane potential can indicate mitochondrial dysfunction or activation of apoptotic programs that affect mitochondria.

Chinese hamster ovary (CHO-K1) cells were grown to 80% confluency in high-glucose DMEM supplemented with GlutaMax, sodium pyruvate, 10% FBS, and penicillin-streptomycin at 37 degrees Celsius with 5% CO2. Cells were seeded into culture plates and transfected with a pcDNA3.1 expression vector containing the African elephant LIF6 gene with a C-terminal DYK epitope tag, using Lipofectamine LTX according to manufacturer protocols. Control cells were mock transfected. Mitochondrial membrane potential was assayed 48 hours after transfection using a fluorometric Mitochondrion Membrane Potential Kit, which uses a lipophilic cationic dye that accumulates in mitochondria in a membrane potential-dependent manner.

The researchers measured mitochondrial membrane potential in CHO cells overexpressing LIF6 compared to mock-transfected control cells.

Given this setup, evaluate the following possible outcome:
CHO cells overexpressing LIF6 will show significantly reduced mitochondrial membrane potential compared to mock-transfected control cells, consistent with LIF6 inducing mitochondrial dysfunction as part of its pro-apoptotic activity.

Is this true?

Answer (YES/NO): YES